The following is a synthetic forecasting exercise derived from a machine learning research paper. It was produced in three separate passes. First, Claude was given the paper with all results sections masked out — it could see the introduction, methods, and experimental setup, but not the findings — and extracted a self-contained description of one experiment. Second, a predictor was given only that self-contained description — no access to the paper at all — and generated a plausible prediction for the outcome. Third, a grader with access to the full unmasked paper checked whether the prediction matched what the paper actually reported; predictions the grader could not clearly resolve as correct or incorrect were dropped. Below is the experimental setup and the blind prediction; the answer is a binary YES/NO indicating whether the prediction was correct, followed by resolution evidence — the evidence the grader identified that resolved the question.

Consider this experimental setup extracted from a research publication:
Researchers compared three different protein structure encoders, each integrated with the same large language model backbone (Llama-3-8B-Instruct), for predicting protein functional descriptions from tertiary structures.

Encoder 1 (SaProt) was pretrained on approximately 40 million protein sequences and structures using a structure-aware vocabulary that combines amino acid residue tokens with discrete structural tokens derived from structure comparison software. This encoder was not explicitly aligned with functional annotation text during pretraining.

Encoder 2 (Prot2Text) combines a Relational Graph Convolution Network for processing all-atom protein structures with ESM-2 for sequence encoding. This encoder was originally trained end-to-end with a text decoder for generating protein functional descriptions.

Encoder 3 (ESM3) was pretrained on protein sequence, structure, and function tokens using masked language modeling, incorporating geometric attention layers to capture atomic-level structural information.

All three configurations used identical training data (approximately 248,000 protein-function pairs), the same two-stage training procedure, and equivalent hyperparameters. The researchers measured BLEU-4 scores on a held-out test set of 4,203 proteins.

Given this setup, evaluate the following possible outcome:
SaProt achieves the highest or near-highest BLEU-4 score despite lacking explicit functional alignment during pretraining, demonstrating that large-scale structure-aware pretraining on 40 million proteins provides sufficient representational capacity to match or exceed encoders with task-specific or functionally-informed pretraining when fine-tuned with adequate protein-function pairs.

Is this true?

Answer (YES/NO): NO